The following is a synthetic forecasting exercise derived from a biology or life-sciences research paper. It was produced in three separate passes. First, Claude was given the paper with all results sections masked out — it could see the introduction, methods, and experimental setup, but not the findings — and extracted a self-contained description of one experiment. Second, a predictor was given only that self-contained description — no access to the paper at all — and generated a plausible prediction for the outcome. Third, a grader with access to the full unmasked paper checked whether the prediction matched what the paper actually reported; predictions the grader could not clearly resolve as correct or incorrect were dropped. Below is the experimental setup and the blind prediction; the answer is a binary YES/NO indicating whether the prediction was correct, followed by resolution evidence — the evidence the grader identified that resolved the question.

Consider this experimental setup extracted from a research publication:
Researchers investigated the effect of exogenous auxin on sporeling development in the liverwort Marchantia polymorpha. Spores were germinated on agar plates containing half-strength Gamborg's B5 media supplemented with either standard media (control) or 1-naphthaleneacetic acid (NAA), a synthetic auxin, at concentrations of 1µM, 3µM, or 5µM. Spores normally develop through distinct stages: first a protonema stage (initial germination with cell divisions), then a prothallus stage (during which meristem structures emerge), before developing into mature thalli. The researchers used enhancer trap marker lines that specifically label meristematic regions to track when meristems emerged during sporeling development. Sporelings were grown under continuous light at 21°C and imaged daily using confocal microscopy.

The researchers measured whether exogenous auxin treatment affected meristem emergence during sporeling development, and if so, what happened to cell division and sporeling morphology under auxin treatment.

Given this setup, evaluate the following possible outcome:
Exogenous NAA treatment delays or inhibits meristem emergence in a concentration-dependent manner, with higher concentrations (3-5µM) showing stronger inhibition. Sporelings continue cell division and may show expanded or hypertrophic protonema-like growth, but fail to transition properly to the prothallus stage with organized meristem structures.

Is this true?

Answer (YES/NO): YES